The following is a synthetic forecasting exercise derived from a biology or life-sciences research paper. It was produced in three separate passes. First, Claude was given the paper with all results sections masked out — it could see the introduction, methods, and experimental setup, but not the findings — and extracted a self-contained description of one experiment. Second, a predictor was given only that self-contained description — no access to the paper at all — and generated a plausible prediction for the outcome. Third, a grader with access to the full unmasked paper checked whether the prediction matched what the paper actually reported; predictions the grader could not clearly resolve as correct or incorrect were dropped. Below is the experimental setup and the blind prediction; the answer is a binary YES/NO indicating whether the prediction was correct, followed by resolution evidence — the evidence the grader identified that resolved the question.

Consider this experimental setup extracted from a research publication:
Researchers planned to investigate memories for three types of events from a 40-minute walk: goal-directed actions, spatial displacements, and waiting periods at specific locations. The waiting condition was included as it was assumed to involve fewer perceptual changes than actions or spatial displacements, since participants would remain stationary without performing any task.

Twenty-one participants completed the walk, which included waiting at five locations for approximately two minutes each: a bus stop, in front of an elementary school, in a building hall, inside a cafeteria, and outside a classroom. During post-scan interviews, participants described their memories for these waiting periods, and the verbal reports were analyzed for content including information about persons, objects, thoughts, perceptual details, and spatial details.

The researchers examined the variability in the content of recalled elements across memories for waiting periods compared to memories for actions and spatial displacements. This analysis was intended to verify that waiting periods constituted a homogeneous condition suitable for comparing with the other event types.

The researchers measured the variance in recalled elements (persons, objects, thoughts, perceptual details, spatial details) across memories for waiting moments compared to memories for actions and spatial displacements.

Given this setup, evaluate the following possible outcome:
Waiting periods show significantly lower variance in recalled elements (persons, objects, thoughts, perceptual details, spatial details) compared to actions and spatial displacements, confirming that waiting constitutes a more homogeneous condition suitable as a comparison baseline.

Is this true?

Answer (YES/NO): NO